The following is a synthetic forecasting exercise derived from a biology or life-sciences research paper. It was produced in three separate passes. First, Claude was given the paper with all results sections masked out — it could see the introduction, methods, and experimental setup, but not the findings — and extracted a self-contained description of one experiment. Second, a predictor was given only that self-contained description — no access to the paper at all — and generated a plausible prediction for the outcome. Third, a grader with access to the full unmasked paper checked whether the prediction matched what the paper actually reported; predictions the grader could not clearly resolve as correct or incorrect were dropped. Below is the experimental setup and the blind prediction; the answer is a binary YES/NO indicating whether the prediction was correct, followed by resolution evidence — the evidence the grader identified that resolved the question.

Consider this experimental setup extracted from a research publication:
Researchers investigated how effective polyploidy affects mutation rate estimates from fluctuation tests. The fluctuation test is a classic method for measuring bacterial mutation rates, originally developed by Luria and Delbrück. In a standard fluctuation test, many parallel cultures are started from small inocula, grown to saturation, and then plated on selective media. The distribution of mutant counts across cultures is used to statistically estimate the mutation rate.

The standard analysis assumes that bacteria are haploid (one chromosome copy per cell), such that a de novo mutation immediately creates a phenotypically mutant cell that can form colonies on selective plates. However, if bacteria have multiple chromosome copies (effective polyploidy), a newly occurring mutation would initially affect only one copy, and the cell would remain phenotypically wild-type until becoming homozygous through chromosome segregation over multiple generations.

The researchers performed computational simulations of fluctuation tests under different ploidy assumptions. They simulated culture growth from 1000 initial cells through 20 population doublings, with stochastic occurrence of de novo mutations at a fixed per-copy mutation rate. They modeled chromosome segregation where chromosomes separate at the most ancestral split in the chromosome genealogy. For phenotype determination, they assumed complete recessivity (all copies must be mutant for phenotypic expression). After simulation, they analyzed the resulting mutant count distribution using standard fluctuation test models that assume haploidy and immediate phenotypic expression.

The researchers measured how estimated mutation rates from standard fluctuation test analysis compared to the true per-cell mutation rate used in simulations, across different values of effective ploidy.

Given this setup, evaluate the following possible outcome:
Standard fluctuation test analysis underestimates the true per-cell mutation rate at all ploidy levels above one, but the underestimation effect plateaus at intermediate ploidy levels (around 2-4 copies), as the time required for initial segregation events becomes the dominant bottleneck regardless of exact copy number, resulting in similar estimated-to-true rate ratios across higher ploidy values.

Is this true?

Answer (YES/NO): NO